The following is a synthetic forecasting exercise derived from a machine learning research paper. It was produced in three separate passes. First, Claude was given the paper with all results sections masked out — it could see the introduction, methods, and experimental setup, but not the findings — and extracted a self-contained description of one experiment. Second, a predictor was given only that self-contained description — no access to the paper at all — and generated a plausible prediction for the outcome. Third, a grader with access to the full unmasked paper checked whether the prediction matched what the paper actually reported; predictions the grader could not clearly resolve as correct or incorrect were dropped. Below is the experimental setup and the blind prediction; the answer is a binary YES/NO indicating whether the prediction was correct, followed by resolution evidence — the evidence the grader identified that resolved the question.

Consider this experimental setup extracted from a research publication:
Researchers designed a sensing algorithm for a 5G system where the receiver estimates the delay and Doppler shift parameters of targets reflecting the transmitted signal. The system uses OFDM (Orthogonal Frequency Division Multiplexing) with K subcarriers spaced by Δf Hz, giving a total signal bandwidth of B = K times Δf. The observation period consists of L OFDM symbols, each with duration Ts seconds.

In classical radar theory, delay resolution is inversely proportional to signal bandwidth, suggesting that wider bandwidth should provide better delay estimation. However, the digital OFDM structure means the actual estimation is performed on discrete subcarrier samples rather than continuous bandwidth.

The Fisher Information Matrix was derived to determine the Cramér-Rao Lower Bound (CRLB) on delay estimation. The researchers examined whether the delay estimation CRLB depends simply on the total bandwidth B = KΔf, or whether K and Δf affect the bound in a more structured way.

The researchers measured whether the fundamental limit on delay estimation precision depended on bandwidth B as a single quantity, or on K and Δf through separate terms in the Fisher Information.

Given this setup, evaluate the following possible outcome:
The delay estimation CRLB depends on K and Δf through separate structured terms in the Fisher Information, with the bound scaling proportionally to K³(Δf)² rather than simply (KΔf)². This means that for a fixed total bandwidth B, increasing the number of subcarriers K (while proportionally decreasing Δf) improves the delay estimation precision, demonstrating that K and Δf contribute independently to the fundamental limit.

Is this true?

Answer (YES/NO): YES